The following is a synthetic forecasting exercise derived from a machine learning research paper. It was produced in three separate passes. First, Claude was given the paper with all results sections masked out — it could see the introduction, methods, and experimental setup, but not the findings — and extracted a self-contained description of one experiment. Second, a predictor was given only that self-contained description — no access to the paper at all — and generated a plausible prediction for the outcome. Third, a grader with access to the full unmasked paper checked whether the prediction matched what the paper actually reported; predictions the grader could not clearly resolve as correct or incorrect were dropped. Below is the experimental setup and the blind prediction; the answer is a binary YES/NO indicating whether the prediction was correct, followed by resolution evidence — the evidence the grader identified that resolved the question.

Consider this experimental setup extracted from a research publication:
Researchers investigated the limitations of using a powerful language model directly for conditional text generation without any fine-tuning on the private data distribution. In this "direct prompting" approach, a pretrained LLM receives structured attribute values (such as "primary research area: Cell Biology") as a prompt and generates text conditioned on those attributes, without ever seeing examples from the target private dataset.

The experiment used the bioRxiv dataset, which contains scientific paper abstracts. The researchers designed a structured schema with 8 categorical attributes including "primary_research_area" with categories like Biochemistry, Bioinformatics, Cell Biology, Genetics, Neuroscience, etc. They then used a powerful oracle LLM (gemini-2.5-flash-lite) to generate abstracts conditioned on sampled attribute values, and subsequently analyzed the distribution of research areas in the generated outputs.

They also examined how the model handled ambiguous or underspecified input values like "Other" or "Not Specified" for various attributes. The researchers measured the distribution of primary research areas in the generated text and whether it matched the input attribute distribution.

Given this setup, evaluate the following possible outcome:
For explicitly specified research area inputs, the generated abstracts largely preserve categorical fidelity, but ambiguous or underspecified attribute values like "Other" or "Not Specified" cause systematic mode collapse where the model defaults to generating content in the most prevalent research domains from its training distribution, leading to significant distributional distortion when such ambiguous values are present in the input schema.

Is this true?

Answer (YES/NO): NO